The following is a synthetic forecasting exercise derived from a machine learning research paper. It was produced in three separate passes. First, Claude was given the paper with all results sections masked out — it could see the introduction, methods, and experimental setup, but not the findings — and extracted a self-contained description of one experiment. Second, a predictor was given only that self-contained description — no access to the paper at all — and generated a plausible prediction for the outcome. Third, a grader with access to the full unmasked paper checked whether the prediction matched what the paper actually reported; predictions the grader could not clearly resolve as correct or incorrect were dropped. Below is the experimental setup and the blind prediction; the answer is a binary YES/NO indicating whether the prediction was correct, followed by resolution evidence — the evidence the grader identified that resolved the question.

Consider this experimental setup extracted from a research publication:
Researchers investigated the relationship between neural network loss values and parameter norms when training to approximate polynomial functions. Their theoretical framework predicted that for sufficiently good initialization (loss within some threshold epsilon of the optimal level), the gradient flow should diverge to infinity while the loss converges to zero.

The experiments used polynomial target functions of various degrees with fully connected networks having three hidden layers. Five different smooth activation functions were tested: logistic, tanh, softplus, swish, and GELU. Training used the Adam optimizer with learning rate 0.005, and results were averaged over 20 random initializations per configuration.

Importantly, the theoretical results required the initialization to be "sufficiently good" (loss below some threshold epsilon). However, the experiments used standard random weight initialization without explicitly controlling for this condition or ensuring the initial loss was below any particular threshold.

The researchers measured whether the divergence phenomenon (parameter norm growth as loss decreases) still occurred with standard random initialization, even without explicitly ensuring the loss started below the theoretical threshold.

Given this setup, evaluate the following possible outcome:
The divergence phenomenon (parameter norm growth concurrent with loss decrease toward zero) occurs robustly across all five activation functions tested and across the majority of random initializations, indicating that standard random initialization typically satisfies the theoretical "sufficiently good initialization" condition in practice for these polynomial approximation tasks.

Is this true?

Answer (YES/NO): NO